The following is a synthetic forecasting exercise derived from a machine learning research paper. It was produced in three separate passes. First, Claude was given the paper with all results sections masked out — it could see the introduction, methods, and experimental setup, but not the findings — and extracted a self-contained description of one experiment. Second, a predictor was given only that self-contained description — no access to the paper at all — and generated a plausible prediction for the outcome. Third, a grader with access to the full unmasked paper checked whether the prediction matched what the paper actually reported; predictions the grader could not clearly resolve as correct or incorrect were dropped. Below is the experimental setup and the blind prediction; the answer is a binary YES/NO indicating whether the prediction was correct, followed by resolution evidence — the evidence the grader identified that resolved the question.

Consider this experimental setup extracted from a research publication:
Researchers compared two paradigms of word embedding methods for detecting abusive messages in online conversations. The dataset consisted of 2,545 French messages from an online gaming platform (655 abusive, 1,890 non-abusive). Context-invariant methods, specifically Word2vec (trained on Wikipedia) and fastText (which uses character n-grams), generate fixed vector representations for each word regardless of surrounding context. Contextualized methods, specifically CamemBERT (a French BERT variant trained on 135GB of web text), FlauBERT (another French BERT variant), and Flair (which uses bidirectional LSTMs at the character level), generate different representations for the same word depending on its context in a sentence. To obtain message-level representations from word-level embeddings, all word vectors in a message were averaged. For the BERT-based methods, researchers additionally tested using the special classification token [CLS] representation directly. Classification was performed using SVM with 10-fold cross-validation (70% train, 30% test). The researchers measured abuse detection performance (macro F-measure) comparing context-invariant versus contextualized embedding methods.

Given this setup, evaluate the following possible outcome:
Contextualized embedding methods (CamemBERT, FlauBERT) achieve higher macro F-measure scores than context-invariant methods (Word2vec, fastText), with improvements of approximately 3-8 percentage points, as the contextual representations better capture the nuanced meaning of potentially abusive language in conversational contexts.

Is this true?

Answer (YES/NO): NO